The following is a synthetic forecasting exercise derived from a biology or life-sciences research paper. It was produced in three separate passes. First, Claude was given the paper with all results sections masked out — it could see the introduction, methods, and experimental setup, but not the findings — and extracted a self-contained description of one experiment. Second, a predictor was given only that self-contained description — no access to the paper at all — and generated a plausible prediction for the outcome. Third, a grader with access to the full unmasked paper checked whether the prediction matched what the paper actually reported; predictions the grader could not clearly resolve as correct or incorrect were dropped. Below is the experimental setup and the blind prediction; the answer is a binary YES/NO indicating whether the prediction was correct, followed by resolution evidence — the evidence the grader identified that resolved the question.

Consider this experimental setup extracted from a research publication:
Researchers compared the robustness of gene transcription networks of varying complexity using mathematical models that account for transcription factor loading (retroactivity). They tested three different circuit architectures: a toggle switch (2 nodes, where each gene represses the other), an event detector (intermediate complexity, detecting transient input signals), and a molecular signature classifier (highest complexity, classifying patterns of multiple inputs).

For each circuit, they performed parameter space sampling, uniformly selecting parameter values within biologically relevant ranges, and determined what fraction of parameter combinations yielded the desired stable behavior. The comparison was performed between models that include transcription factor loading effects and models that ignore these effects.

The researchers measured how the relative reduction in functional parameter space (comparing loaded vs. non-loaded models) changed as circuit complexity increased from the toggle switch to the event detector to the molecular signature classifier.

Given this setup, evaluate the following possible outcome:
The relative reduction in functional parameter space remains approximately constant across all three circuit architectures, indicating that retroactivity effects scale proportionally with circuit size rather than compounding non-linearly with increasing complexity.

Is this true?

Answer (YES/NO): NO